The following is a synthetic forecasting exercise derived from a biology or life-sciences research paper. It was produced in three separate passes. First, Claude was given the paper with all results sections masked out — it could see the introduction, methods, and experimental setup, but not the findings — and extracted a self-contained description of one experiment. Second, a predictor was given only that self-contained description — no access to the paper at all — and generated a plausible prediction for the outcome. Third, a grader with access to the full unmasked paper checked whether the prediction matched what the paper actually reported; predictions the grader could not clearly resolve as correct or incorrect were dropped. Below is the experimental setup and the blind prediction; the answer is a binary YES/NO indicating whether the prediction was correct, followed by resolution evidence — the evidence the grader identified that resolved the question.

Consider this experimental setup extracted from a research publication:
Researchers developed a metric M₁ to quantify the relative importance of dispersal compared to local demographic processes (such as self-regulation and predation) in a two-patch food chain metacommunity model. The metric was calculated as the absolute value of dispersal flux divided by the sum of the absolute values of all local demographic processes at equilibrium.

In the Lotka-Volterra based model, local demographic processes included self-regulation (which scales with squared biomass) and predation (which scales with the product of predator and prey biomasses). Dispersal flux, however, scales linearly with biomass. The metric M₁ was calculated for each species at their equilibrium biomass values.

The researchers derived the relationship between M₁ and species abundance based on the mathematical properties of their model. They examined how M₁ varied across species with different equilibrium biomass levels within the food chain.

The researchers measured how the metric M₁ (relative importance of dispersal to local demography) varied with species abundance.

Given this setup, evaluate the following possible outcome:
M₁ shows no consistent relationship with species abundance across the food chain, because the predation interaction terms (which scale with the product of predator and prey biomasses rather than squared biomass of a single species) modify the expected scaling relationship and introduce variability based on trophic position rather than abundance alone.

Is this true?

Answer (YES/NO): NO